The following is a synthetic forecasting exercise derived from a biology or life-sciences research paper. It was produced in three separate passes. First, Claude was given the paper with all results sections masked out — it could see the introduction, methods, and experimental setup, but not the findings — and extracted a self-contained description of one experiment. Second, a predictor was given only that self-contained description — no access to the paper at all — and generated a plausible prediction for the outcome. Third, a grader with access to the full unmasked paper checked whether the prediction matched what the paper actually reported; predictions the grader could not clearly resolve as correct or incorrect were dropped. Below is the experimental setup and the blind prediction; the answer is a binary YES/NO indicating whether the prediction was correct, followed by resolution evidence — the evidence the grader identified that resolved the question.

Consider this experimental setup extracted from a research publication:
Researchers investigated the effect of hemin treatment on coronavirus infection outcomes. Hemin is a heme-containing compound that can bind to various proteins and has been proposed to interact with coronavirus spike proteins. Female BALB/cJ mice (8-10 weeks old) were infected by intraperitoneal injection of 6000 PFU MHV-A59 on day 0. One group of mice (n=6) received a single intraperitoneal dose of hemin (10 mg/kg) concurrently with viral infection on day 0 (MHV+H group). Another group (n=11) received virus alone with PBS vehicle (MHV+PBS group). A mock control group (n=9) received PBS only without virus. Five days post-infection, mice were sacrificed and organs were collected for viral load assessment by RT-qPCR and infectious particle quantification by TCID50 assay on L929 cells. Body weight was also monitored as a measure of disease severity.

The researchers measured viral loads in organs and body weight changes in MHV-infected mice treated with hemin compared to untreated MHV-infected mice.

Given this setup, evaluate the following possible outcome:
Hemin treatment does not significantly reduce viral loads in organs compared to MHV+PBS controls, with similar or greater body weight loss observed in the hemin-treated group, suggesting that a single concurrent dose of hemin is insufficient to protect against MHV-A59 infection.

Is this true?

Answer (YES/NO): NO